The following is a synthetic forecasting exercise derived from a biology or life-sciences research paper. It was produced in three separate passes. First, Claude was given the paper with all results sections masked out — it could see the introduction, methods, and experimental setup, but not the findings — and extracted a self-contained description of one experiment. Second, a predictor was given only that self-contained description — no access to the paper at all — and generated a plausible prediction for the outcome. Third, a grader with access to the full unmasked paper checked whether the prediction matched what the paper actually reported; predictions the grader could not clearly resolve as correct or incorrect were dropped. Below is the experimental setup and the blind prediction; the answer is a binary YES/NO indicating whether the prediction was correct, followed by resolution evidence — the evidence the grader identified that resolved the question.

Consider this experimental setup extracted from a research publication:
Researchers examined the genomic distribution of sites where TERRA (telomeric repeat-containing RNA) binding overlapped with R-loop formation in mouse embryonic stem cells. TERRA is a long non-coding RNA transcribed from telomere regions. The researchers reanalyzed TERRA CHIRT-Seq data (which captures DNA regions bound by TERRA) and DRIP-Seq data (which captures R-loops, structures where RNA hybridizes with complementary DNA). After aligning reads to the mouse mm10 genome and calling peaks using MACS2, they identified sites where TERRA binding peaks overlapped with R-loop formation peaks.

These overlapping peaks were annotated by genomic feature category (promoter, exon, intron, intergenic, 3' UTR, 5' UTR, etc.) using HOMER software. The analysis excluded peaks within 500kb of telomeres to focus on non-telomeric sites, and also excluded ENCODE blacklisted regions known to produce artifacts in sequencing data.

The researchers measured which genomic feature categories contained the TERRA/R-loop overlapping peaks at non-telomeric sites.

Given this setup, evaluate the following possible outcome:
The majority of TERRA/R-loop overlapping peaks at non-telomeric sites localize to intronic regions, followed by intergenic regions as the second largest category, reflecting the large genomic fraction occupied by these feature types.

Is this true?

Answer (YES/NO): NO